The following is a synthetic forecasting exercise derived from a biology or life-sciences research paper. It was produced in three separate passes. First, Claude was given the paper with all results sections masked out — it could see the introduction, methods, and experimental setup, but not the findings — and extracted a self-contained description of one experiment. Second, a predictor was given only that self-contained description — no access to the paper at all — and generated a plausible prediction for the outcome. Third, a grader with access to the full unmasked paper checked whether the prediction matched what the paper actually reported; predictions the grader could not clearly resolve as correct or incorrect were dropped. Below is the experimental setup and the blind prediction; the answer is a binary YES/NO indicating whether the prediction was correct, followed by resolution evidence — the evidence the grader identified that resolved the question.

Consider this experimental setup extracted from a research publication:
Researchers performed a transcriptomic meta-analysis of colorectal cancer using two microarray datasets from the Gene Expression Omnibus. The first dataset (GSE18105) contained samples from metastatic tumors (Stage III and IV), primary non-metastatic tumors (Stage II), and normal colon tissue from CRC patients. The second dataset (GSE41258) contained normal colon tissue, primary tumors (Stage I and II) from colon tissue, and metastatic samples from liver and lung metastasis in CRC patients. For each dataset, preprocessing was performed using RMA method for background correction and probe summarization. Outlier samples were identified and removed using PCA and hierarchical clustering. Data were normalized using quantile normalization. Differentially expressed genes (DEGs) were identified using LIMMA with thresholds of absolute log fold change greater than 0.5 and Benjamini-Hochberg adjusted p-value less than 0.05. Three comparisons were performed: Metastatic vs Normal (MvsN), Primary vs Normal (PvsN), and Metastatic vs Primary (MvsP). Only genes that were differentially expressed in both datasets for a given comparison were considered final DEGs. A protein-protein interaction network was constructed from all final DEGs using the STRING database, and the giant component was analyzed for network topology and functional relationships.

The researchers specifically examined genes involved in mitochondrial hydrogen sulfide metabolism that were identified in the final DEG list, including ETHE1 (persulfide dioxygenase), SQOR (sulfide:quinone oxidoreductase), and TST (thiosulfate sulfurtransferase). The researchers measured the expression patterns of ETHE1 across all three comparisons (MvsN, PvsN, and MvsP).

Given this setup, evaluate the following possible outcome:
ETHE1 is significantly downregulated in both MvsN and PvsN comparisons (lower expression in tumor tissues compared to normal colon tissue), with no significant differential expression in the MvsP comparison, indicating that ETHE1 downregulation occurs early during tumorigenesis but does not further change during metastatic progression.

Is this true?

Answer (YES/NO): NO